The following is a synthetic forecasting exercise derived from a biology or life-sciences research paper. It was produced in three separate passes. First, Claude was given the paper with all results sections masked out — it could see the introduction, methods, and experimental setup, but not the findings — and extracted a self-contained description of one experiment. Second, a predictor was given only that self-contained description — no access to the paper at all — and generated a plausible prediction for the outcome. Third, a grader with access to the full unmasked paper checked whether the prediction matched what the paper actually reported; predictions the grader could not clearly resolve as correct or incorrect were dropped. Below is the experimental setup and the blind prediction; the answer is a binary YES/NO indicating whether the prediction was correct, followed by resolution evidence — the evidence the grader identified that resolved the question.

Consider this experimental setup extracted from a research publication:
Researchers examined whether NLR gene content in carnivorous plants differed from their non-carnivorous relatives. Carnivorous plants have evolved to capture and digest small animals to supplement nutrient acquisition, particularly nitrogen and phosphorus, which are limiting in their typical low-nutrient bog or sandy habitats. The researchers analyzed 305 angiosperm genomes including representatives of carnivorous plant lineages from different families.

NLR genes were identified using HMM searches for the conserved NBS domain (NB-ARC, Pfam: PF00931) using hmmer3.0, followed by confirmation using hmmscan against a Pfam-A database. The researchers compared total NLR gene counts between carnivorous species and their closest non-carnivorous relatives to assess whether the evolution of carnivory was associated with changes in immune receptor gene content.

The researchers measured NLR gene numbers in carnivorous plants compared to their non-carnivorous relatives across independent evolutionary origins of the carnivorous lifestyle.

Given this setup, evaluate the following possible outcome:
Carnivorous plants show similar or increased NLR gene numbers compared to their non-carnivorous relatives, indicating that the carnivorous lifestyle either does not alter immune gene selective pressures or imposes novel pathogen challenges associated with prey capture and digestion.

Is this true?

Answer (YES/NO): NO